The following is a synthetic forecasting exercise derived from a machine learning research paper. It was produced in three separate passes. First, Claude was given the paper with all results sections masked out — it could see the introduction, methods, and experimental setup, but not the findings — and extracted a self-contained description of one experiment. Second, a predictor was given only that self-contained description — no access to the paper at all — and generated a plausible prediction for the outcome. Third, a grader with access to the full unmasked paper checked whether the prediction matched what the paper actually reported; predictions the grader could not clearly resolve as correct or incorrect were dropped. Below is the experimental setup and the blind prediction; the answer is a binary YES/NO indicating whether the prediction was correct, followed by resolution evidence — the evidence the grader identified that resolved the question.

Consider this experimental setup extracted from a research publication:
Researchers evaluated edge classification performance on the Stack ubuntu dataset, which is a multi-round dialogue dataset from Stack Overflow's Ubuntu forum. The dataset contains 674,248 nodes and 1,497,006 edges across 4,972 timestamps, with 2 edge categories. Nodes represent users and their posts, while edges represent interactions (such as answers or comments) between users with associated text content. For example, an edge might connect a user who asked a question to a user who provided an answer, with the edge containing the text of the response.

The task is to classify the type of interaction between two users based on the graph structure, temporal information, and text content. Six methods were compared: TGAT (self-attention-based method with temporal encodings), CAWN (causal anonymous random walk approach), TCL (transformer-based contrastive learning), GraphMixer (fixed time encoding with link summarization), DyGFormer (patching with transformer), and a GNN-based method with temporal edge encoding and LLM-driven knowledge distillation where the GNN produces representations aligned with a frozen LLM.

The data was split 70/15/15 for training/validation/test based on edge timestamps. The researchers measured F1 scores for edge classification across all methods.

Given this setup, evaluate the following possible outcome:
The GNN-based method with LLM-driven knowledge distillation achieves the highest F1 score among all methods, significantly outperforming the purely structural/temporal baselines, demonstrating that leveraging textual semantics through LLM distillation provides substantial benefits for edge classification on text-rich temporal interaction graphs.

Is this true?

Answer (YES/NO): NO